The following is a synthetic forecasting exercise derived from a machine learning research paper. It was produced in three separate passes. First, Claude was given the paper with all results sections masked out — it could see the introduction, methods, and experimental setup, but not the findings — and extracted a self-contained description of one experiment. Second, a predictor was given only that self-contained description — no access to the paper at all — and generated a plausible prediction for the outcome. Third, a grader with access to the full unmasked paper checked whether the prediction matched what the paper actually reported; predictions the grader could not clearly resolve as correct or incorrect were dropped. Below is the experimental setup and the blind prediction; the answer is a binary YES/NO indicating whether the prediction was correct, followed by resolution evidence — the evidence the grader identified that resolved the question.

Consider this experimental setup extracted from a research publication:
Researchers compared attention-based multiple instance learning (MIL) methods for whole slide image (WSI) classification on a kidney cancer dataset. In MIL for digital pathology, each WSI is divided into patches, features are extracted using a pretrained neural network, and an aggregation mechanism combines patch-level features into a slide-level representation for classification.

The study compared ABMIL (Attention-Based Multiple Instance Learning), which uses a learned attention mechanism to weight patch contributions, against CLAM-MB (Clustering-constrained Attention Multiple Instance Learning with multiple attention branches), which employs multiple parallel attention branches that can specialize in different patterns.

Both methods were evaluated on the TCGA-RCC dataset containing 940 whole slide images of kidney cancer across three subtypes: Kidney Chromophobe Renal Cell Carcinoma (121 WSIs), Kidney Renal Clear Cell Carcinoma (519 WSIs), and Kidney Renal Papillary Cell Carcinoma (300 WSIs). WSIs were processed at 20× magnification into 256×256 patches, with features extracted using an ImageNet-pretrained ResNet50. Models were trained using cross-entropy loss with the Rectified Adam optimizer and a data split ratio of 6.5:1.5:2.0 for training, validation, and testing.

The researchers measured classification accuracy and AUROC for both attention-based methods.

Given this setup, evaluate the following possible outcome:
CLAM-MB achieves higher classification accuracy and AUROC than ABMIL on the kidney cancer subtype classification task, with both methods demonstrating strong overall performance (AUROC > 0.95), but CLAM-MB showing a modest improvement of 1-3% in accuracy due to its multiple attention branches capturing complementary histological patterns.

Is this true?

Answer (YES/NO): NO